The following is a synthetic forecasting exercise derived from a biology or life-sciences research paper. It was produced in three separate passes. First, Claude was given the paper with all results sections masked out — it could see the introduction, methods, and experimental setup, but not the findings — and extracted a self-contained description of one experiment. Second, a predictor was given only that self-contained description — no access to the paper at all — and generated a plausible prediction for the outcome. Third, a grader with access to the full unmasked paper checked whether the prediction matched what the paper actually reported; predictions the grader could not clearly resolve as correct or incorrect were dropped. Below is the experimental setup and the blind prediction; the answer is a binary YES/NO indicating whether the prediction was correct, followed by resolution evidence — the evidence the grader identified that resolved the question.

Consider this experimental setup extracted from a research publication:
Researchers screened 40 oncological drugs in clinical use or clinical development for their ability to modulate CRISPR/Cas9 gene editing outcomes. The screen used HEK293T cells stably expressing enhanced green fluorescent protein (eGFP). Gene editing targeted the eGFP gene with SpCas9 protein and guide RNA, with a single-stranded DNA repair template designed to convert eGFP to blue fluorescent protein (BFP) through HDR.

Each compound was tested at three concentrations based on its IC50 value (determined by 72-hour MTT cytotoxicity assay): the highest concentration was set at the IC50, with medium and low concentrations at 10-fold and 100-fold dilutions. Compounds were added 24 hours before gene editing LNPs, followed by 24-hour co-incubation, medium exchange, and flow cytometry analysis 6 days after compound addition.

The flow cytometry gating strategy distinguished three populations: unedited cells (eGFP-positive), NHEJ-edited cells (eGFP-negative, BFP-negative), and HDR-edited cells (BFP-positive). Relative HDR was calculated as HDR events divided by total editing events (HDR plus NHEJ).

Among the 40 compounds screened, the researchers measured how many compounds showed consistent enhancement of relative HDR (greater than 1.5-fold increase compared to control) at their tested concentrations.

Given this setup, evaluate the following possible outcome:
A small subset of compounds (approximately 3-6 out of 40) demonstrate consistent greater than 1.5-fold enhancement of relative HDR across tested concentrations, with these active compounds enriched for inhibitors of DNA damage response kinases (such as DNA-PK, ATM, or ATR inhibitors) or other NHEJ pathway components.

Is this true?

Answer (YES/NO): NO